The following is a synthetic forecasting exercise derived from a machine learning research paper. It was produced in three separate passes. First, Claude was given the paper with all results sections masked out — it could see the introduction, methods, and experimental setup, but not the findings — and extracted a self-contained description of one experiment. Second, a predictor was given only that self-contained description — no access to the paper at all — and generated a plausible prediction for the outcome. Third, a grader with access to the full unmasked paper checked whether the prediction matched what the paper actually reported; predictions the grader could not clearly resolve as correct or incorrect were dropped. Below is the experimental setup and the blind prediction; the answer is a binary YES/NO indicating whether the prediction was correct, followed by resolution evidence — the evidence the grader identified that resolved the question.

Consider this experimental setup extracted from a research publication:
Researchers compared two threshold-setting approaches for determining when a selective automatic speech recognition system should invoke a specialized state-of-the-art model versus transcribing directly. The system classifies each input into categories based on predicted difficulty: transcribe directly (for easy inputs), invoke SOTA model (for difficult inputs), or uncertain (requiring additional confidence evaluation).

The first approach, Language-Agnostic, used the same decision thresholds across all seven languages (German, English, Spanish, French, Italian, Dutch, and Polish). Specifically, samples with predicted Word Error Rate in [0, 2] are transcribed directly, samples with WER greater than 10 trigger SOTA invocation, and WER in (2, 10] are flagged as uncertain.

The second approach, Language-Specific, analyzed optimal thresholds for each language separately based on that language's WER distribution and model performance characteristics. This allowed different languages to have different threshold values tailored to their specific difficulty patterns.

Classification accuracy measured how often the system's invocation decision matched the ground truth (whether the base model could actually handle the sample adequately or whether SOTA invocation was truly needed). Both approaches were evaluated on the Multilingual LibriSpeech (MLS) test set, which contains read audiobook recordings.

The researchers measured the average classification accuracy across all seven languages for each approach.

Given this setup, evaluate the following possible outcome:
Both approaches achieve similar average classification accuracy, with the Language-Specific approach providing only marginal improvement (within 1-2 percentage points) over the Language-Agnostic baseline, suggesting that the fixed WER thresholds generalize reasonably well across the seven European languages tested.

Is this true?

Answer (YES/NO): NO